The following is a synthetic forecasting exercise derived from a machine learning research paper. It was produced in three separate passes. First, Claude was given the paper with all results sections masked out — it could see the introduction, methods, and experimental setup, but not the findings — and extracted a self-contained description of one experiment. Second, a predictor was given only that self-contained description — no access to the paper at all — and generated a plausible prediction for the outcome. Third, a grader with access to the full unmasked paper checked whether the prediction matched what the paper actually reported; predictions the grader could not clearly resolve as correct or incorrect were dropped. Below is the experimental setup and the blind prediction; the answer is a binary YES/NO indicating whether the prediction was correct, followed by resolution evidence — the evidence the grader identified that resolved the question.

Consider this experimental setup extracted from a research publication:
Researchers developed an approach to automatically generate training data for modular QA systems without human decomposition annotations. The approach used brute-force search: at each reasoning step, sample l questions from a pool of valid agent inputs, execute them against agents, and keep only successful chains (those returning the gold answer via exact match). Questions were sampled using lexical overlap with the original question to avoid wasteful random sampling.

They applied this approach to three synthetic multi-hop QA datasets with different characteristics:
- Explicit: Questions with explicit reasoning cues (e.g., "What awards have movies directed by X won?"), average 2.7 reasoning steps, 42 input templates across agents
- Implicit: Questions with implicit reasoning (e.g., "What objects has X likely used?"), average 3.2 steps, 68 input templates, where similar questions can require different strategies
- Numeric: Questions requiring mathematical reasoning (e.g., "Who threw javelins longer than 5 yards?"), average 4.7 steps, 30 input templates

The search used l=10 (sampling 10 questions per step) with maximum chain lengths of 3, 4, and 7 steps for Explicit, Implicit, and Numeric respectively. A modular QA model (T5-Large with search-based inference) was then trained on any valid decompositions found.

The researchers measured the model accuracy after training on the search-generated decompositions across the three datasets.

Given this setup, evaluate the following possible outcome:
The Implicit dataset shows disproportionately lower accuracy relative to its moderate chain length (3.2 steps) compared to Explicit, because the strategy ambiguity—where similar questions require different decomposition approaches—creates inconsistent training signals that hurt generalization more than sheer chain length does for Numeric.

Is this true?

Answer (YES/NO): NO